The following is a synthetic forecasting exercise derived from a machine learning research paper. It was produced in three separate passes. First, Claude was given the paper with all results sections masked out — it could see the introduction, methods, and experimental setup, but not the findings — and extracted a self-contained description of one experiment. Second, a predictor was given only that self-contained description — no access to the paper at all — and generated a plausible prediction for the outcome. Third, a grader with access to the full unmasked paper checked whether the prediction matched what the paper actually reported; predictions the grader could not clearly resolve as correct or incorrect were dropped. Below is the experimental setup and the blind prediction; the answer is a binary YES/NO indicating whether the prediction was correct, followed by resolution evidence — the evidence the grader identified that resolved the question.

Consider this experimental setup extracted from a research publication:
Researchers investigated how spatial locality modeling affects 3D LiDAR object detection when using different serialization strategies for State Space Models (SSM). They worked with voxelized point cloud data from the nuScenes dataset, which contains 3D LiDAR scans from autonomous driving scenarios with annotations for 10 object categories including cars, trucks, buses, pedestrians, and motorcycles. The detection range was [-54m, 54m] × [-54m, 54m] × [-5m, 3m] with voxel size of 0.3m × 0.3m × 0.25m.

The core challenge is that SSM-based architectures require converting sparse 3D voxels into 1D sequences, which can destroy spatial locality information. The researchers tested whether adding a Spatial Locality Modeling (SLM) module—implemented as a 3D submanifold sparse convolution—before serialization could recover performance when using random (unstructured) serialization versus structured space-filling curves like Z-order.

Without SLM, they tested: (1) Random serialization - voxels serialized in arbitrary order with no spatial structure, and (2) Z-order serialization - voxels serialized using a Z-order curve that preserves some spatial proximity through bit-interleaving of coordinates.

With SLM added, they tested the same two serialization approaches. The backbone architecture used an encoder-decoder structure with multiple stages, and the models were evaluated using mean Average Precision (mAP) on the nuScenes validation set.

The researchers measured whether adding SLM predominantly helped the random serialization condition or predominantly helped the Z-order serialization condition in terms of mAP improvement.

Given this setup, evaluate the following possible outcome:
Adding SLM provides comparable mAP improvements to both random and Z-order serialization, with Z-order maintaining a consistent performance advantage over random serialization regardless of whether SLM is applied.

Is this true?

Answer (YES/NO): NO